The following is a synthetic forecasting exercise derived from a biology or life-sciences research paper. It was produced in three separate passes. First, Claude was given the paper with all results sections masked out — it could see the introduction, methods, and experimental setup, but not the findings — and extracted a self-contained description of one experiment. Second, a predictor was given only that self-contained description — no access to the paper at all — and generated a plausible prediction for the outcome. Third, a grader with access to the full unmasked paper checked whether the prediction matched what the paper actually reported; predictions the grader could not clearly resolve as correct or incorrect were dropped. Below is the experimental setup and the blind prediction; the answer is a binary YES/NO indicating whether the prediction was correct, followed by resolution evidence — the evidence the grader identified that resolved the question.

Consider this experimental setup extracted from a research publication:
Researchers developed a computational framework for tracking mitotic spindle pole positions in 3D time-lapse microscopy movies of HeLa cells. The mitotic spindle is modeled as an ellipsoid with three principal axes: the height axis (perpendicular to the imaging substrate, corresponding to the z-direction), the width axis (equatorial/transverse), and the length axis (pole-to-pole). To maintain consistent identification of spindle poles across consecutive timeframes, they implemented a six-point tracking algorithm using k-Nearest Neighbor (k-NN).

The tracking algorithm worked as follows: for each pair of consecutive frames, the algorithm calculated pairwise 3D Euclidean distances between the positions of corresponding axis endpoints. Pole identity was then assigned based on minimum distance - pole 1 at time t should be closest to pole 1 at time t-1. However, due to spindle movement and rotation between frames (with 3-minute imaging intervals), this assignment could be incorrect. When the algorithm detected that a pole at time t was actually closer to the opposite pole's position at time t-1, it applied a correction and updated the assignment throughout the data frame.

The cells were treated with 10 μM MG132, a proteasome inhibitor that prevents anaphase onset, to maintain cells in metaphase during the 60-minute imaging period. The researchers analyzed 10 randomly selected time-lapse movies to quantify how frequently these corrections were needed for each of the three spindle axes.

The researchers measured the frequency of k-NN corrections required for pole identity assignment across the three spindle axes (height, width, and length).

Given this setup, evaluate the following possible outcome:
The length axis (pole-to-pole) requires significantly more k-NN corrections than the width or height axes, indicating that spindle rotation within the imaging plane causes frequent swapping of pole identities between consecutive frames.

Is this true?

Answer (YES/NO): NO